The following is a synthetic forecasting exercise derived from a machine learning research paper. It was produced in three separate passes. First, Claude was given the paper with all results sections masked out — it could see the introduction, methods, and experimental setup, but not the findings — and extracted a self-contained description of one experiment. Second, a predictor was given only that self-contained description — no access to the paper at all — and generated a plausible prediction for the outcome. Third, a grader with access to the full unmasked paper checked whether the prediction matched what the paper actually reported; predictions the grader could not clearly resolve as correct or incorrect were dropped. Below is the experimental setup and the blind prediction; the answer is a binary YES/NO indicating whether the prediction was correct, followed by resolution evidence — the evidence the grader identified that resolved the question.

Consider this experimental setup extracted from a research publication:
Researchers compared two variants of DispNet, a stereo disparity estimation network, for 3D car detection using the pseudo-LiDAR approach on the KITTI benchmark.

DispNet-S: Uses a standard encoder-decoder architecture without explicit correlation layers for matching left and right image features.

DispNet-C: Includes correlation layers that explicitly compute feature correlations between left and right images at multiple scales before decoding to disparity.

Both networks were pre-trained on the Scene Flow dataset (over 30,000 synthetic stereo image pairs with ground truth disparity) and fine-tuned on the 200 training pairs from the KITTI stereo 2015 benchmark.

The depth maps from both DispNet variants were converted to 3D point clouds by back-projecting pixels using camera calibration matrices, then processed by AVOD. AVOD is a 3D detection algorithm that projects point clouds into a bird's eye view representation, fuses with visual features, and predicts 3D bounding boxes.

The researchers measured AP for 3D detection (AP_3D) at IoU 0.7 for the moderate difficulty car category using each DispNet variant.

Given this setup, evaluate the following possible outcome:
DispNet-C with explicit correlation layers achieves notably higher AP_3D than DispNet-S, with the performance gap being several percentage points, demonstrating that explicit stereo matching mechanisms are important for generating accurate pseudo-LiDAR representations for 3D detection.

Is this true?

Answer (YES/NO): NO